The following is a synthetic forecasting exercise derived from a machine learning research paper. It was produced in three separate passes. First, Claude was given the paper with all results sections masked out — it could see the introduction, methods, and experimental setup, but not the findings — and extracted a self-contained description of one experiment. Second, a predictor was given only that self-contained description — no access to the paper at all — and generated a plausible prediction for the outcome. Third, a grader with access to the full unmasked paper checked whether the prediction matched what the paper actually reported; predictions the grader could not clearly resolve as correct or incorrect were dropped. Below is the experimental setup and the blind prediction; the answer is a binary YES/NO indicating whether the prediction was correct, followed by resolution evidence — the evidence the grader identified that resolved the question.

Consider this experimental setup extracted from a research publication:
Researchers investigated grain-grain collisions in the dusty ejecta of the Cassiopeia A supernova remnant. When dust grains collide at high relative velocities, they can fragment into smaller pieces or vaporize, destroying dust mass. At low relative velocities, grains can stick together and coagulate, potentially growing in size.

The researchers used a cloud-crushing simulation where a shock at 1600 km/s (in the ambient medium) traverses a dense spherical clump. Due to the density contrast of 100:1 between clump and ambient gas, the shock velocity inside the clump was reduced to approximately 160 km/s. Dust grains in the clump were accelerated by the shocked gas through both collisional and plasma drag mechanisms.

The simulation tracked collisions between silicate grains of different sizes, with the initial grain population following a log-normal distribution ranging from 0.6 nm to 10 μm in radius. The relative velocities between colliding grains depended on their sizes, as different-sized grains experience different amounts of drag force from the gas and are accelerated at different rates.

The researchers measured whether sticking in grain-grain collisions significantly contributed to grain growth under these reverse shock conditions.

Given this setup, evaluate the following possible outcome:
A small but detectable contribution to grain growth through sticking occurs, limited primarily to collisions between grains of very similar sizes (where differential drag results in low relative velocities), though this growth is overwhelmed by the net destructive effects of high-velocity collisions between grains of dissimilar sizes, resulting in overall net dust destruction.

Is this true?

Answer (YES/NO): NO